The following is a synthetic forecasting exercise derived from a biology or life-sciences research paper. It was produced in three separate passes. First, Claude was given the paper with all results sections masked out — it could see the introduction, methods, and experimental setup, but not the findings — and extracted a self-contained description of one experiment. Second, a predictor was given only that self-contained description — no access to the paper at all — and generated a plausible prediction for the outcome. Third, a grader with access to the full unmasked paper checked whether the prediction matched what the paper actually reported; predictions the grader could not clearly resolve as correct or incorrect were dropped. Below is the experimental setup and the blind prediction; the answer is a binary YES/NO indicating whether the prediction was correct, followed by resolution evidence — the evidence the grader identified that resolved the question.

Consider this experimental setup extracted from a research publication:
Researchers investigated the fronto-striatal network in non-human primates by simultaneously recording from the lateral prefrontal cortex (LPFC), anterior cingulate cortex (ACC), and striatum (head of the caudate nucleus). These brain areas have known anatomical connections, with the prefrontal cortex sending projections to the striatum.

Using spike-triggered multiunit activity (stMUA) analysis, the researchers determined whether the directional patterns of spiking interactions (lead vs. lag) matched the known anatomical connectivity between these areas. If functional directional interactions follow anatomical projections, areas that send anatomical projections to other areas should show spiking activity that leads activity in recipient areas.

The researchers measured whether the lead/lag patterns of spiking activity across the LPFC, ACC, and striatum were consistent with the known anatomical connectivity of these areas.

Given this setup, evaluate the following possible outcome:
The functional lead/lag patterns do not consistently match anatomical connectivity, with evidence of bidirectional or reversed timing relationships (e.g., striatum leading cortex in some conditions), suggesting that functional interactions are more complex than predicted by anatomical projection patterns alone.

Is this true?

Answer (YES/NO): NO